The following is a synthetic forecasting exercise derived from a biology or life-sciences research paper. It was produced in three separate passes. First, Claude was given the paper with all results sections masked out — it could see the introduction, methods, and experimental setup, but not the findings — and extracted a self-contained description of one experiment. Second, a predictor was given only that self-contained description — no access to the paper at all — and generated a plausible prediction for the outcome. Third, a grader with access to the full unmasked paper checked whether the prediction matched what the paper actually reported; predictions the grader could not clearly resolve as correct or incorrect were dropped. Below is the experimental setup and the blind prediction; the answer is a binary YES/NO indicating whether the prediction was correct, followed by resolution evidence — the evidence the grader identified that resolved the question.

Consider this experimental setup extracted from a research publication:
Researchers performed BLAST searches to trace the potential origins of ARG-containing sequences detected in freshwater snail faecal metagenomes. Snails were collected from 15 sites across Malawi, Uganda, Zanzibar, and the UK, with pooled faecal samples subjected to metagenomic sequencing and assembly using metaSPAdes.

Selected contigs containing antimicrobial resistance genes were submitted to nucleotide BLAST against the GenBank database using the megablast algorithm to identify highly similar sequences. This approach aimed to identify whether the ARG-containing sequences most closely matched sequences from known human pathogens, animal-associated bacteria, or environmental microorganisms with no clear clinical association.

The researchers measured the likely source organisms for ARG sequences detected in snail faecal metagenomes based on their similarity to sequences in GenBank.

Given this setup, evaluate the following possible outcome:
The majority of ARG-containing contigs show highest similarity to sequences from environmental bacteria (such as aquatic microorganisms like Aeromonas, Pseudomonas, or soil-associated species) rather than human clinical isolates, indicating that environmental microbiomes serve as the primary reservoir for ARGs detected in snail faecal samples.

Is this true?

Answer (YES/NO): YES